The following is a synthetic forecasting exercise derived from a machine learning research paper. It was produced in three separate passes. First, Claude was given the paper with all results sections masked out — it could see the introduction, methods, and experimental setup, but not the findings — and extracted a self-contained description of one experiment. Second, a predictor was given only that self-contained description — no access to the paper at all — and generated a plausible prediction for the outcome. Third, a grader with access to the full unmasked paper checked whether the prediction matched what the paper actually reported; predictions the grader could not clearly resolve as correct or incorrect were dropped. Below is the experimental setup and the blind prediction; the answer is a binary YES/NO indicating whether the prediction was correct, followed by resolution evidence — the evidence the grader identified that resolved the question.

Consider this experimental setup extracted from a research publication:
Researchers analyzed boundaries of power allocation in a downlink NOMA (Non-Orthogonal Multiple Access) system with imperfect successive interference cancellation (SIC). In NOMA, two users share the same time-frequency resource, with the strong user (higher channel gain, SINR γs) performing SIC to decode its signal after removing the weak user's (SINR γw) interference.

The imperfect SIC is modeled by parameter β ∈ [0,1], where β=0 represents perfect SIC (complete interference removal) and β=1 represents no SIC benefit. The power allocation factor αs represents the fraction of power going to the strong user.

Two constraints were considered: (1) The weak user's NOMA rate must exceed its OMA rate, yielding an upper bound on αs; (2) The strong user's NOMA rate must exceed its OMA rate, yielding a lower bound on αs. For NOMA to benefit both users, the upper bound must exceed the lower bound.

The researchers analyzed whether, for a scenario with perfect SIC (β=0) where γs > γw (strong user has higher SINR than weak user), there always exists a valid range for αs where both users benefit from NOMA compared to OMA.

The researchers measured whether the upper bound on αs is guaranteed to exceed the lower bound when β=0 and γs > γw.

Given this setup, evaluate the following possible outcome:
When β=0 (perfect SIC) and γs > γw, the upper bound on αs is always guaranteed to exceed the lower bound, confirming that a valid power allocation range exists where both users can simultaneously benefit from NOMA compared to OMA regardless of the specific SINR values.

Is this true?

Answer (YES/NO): YES